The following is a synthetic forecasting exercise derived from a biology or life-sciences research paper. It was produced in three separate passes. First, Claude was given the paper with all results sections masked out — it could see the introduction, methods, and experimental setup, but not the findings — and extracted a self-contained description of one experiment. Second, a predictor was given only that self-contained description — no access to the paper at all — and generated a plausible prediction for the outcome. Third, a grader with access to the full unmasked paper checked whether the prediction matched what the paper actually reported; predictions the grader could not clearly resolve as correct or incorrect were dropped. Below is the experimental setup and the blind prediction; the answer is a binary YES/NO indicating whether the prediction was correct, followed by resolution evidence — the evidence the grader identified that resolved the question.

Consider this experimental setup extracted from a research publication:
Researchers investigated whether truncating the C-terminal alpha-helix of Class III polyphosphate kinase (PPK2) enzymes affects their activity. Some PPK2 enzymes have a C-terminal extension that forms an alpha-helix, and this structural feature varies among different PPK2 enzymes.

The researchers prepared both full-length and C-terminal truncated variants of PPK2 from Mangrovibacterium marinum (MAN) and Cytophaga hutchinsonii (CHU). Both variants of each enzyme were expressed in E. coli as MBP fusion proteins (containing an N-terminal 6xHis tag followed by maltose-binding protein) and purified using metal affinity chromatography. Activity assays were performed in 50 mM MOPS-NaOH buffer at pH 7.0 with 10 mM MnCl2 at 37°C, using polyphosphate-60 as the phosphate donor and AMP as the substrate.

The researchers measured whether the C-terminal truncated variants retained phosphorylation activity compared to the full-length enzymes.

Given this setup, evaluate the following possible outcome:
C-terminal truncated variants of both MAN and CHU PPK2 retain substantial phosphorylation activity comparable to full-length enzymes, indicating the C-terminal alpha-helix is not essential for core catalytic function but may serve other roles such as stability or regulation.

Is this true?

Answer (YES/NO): NO